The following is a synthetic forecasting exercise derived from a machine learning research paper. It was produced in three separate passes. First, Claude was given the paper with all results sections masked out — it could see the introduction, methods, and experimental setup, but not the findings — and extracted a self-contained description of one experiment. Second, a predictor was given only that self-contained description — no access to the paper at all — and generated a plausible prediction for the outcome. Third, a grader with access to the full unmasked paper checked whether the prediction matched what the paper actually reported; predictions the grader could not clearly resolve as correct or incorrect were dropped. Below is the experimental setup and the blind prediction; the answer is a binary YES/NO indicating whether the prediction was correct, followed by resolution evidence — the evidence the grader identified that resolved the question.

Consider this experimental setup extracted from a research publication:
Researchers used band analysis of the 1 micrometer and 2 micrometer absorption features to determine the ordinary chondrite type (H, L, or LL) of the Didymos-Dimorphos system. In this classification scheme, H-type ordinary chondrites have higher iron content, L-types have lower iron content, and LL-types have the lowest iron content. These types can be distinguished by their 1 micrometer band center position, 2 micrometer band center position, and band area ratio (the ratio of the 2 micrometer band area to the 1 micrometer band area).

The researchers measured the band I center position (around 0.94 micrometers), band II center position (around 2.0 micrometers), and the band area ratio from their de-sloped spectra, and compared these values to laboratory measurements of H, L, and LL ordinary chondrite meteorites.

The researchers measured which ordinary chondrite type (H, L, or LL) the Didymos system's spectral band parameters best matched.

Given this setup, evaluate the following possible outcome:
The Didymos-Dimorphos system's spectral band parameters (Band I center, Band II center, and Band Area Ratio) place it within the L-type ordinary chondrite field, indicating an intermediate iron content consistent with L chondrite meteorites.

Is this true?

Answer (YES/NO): YES